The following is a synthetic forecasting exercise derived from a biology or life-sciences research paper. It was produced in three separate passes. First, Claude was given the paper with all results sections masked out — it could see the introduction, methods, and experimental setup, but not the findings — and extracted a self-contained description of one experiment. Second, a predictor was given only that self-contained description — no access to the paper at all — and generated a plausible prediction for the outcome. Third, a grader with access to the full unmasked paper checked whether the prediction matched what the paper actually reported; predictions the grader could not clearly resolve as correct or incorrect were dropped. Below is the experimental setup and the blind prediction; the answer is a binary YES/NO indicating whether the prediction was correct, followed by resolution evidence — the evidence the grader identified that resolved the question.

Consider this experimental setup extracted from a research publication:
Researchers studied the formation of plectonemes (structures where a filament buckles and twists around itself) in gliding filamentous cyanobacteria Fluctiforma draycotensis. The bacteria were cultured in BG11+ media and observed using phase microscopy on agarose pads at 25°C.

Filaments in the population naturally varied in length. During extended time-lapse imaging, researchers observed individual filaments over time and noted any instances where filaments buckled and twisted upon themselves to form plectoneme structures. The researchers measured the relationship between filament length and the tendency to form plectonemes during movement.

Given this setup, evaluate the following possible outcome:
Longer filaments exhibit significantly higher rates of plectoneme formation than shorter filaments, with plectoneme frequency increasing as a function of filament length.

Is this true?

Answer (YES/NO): YES